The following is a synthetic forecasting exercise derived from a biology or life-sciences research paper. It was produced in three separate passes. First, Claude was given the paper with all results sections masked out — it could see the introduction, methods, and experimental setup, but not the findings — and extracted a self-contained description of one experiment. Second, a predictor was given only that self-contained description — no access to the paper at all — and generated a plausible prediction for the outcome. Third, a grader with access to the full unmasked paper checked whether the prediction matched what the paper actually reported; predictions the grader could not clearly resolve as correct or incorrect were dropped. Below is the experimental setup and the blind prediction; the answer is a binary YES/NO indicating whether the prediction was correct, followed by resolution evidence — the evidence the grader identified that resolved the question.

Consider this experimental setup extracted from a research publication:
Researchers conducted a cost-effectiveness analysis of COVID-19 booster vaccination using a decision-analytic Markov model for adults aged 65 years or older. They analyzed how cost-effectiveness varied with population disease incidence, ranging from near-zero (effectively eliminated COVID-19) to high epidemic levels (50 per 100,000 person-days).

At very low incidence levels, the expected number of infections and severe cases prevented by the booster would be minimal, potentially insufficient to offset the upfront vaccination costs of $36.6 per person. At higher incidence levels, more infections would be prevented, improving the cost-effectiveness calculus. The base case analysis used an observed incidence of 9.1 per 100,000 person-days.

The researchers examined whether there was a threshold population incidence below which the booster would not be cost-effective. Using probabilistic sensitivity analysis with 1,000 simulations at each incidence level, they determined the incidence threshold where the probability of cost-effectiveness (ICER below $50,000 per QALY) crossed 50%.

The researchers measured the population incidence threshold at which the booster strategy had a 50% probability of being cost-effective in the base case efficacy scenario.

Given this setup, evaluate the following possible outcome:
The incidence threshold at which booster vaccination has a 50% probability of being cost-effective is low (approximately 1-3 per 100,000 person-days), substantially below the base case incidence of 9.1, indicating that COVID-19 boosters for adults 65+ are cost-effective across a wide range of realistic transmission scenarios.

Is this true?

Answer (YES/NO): NO